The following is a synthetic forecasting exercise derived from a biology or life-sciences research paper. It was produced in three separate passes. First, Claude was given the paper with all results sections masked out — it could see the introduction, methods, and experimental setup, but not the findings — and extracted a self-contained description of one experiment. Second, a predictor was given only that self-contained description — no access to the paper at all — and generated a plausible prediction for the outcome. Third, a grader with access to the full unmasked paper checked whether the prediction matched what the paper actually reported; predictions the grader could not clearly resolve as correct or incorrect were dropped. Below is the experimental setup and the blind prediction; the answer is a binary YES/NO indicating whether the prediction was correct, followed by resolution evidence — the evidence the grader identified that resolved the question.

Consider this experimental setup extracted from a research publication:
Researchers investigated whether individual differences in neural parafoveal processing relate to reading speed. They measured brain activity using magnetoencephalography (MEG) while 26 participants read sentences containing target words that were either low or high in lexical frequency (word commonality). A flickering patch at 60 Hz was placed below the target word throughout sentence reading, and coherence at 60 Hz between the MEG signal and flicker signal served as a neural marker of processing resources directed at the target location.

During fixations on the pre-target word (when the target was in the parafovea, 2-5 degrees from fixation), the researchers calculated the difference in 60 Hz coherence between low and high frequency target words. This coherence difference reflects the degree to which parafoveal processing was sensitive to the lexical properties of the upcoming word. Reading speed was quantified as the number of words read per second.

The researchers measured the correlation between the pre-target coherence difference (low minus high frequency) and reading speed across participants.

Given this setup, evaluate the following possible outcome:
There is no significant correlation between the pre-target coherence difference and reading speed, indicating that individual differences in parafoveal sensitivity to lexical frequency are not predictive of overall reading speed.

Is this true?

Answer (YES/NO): NO